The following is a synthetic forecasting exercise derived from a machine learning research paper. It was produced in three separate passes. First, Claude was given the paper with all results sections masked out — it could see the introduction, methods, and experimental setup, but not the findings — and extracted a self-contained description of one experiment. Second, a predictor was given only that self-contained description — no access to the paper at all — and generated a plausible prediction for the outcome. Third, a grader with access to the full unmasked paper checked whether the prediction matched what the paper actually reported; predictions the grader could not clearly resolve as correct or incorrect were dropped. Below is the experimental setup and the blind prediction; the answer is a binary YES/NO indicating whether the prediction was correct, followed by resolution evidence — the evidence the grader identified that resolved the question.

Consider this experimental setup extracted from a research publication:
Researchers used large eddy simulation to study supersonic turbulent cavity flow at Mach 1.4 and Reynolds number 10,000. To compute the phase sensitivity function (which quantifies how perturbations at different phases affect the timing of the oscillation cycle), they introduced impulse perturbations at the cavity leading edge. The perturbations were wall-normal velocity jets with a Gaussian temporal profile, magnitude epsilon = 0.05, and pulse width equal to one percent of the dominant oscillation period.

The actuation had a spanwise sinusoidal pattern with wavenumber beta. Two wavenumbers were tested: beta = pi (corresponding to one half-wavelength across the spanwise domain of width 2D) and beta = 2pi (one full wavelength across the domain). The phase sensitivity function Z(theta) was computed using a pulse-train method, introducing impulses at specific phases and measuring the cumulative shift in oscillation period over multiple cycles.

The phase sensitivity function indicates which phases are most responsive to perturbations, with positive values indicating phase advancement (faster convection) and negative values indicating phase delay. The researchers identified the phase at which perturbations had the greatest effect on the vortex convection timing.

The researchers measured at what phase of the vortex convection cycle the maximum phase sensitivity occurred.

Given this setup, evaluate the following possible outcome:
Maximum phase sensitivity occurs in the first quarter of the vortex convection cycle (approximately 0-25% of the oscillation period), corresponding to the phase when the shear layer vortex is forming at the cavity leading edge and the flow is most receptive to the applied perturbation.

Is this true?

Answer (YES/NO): NO